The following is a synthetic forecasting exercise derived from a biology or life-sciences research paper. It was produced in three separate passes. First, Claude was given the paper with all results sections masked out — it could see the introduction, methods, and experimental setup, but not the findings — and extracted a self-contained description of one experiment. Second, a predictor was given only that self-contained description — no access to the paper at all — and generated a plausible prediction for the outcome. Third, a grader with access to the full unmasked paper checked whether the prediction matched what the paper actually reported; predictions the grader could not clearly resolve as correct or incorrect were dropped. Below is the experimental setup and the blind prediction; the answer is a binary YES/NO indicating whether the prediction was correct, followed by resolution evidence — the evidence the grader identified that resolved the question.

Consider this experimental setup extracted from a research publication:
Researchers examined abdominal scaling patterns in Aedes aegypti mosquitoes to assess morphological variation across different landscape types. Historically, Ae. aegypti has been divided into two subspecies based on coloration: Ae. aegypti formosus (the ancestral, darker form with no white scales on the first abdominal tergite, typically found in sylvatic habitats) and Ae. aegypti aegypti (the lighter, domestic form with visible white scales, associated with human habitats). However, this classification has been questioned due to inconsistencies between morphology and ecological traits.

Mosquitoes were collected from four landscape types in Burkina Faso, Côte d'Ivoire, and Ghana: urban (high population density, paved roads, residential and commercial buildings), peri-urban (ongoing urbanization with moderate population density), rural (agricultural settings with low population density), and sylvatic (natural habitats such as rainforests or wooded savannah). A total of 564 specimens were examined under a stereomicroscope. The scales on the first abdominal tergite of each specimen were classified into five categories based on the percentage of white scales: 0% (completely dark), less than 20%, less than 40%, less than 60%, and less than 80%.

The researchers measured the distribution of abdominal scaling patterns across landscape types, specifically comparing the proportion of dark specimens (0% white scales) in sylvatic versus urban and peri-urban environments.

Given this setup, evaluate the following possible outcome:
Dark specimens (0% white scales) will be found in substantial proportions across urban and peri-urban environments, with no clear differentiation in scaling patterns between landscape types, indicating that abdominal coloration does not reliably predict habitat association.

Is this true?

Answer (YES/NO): NO